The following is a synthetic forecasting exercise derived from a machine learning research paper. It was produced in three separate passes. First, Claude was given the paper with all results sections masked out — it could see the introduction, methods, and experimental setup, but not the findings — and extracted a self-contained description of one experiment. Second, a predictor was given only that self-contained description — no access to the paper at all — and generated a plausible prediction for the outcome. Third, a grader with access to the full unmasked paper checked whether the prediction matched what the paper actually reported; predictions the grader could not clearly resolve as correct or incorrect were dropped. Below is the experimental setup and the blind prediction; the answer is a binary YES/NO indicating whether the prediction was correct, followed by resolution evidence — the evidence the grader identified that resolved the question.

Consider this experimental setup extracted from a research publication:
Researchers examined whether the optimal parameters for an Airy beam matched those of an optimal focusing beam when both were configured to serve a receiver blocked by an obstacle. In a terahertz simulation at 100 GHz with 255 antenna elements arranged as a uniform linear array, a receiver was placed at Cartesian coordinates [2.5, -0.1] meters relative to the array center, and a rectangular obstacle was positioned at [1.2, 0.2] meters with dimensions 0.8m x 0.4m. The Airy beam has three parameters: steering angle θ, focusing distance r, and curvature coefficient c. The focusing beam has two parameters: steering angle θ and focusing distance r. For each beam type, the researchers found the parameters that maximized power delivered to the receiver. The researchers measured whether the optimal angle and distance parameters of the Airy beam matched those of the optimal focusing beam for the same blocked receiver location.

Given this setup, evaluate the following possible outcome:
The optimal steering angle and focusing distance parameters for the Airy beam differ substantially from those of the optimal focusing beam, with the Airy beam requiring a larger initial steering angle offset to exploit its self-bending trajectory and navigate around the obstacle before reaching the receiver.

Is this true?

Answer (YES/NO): YES